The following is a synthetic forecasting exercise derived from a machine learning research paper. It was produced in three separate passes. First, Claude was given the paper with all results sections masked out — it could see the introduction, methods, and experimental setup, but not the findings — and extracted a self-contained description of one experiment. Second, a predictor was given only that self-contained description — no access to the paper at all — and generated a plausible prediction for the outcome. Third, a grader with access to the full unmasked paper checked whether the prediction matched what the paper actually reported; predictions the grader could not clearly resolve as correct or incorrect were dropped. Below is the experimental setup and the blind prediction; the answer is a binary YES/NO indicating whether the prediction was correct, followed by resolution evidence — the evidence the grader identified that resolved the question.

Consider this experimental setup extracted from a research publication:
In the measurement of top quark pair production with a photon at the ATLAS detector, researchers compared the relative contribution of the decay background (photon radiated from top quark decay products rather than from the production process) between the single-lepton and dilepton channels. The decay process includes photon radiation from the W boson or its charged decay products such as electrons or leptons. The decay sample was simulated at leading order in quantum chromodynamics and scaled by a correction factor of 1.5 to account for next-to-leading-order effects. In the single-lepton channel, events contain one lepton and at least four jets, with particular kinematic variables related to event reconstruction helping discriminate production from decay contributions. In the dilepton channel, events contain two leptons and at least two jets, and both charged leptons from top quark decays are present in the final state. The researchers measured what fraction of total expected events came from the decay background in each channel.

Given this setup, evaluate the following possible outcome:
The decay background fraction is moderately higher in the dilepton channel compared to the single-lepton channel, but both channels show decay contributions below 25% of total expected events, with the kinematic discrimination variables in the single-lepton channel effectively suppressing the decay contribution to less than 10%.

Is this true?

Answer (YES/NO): NO